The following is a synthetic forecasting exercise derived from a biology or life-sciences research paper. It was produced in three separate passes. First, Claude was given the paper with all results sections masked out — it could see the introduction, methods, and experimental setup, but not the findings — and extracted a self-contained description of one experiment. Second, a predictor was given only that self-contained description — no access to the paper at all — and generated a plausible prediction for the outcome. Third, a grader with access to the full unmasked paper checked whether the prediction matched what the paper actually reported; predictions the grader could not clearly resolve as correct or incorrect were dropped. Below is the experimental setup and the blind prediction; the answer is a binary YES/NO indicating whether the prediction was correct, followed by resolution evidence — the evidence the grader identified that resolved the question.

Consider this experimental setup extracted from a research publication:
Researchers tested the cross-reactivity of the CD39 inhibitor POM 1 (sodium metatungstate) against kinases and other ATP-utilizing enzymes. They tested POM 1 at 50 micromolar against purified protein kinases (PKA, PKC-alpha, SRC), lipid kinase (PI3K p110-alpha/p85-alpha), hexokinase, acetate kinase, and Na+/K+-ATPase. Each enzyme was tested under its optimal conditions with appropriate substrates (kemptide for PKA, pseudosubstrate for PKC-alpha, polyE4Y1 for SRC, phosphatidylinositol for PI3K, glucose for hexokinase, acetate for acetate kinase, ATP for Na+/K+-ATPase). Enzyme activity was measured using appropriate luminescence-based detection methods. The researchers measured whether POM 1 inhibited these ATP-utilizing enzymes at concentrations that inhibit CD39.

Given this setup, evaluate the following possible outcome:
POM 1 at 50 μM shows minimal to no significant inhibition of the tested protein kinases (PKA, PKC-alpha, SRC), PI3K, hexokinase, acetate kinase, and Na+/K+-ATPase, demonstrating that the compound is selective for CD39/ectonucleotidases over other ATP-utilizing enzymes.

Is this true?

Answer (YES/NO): NO